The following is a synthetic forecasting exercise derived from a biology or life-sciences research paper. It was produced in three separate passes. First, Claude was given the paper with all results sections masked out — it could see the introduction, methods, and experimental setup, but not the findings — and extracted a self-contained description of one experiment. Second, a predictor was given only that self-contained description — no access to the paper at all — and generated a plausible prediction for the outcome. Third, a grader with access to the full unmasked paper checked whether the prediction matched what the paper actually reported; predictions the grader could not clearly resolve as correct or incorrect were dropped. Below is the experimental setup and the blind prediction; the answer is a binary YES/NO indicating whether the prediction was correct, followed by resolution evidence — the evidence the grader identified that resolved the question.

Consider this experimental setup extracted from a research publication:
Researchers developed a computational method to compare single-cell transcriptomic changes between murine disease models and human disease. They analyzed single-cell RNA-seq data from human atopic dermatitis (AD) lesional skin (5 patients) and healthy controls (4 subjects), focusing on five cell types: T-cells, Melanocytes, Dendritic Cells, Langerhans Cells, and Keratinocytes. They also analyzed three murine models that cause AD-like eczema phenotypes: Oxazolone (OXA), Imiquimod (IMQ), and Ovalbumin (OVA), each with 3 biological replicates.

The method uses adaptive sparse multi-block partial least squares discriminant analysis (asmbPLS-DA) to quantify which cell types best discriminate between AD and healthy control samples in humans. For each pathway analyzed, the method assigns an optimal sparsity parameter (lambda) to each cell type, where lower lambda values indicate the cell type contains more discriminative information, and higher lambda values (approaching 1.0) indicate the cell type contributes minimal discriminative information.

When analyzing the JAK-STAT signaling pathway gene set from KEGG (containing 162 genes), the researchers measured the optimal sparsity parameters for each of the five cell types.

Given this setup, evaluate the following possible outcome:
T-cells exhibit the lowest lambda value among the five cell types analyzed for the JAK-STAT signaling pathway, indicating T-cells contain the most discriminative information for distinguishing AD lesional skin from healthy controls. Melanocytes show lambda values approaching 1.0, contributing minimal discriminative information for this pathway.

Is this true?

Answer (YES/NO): NO